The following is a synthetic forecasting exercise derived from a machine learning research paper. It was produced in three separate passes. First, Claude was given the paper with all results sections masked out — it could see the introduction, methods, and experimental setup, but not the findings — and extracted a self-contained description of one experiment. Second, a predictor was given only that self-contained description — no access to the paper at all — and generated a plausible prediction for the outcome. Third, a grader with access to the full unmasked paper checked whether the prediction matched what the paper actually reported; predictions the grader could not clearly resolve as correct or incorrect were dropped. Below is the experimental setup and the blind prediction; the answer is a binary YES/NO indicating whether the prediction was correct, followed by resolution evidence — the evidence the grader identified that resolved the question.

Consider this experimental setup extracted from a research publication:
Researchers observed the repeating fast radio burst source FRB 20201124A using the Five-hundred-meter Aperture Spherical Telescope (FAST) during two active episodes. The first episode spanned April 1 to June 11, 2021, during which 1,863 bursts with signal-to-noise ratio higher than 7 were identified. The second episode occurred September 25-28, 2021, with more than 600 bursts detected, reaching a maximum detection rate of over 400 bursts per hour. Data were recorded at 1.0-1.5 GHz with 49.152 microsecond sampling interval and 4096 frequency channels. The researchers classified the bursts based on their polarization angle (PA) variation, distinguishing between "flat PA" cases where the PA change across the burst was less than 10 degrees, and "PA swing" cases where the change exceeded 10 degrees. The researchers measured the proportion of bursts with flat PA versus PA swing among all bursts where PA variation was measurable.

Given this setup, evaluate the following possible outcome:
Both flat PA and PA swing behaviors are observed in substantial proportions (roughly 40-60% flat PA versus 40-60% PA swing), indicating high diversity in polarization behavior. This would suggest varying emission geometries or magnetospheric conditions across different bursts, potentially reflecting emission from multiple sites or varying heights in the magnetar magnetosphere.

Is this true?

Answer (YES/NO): NO